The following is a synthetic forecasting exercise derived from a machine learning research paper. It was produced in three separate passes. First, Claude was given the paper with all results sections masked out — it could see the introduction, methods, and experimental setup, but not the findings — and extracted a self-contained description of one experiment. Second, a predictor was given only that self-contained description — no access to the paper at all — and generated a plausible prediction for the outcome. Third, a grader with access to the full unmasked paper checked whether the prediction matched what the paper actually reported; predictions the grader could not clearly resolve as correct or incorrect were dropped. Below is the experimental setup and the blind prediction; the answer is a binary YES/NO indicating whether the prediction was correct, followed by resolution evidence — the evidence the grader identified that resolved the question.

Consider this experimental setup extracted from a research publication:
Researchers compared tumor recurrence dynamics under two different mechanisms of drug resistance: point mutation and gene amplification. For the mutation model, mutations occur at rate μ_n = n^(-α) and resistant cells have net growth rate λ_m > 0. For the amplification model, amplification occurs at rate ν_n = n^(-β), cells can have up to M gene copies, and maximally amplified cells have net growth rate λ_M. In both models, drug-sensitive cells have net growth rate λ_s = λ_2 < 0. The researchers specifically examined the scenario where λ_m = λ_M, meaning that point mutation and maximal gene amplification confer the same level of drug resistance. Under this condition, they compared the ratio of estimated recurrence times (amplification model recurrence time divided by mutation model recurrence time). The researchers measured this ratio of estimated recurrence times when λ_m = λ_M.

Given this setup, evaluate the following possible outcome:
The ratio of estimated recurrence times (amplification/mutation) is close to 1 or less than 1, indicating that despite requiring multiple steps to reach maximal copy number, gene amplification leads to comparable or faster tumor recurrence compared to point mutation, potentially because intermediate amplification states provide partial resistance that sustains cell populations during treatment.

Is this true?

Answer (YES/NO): NO